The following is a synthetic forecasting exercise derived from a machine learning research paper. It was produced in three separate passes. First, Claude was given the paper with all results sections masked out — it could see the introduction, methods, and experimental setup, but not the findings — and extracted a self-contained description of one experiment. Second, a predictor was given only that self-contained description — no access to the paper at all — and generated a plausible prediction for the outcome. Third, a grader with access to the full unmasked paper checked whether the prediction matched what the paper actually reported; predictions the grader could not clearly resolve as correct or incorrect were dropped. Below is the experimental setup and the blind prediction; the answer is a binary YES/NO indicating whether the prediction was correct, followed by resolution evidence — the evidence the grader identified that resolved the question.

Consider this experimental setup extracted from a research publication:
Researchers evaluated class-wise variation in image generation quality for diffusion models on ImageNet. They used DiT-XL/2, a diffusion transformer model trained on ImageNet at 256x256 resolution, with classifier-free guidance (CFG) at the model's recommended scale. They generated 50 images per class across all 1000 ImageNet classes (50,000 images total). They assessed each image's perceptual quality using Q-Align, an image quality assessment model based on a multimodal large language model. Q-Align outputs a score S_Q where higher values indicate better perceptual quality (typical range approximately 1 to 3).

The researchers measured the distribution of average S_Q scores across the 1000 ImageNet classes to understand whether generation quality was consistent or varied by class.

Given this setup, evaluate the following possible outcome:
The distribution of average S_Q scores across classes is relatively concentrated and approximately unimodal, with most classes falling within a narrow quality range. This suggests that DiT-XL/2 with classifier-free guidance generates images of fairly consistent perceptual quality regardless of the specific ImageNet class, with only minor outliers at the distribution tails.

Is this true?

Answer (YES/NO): NO